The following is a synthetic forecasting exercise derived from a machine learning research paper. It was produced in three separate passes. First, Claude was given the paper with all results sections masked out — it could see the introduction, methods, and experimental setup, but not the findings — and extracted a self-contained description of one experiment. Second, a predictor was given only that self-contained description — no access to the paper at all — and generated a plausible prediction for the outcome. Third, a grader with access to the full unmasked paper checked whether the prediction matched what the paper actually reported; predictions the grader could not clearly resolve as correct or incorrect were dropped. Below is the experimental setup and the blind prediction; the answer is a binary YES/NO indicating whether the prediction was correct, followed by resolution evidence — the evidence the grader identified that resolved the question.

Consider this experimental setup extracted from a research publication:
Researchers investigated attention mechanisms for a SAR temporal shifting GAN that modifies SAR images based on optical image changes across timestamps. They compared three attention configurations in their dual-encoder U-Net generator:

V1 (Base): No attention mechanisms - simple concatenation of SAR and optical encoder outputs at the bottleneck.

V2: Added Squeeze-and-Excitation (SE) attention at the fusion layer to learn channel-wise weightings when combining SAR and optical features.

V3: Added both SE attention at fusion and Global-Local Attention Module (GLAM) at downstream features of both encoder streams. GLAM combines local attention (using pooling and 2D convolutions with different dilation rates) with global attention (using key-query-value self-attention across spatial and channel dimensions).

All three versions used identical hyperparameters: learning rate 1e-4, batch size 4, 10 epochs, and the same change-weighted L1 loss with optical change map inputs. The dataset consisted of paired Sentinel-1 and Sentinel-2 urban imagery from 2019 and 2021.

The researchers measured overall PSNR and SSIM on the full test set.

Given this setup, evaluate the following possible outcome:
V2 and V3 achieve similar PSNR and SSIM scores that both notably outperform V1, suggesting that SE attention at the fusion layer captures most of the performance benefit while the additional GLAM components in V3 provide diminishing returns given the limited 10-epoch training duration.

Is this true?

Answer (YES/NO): NO